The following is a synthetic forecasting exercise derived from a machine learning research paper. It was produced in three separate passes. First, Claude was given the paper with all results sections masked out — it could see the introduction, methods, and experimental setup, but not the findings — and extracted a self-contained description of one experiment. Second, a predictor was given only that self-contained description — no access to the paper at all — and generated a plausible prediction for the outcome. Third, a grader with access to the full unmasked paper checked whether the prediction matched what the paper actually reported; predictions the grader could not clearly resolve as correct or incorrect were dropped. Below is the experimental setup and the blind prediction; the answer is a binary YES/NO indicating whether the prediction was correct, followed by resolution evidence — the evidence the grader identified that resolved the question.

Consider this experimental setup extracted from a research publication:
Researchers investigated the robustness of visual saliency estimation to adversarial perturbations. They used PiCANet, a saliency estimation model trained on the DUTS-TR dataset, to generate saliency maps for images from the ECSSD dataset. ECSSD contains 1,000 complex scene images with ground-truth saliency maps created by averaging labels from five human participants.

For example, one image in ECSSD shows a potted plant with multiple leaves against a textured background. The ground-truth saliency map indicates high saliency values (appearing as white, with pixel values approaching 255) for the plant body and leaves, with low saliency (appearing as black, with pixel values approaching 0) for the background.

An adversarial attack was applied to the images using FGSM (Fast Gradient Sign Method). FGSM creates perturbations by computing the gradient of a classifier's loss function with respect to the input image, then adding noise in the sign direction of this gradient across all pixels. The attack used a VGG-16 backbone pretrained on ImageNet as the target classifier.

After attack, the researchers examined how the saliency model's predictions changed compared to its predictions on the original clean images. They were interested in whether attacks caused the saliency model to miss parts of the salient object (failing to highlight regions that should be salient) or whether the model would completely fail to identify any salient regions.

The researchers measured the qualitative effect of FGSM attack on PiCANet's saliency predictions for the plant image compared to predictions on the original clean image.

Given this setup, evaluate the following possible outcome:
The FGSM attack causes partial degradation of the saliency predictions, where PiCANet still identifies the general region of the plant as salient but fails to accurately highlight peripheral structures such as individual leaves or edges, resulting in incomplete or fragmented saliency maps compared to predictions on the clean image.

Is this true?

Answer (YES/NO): YES